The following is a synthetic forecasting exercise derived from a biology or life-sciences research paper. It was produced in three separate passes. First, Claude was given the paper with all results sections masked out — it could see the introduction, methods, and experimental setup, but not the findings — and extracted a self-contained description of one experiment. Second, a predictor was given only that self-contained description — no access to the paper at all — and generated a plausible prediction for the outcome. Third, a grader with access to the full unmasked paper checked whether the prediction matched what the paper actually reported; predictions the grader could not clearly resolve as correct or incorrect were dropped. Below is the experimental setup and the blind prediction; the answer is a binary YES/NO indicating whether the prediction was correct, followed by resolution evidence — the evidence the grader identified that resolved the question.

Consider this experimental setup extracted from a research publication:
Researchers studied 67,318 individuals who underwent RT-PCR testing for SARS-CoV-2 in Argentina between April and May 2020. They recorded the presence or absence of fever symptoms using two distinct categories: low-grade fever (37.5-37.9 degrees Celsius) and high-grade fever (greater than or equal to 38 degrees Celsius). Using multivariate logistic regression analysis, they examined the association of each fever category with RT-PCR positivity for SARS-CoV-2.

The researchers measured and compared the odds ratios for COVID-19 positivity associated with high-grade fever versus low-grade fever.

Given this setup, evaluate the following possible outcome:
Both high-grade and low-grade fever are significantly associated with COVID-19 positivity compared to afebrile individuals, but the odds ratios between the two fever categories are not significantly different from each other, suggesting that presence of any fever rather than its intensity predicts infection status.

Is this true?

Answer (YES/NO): NO